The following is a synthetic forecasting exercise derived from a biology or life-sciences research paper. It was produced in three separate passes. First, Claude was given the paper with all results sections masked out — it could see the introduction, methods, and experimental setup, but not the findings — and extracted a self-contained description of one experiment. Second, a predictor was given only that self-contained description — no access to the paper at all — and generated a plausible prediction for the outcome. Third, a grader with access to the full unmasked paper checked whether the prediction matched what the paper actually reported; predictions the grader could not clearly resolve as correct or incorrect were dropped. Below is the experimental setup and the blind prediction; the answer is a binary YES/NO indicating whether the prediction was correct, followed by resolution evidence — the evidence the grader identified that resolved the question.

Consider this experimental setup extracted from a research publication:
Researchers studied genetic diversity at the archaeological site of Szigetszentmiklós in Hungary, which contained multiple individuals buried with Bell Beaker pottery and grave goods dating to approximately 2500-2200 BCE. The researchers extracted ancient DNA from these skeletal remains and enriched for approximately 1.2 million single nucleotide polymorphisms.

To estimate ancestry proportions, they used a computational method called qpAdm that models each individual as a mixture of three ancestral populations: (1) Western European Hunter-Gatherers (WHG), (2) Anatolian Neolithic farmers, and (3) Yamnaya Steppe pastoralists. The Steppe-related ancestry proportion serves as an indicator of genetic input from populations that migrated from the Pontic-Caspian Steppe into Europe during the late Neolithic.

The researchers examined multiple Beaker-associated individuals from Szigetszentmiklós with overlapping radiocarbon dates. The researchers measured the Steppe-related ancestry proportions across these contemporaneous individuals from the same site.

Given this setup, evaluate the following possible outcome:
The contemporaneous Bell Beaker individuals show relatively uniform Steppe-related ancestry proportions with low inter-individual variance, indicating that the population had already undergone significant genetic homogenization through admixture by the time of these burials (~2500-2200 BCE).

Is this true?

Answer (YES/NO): NO